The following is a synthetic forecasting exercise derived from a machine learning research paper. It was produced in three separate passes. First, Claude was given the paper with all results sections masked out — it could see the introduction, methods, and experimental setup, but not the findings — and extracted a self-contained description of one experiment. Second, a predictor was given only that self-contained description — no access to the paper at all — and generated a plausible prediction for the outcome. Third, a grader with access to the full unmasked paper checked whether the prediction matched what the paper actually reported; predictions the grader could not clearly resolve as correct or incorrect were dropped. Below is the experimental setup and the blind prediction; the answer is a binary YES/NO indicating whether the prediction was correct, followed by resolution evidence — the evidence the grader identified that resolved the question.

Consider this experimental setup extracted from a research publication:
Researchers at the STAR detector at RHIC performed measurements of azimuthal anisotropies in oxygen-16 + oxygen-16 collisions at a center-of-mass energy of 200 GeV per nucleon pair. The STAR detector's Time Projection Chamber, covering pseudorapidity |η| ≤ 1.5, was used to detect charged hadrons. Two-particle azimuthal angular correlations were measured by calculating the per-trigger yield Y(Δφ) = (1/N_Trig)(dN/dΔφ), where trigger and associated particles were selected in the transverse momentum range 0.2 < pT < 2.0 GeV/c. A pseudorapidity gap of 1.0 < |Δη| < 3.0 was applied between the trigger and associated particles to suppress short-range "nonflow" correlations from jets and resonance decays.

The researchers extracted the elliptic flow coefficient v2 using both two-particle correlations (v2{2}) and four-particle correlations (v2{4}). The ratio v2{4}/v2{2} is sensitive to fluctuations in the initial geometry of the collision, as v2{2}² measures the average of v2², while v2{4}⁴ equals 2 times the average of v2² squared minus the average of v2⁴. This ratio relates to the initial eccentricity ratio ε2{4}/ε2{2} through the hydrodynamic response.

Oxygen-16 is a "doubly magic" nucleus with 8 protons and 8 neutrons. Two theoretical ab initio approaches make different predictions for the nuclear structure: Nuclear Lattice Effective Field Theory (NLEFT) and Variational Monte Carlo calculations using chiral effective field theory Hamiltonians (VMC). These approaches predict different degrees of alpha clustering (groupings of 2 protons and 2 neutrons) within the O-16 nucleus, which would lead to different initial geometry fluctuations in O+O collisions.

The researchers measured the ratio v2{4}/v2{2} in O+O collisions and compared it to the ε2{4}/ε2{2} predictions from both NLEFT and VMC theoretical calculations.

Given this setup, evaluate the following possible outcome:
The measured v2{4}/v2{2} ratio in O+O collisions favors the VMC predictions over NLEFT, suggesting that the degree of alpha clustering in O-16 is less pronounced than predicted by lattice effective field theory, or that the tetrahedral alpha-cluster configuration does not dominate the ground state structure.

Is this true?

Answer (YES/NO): YES